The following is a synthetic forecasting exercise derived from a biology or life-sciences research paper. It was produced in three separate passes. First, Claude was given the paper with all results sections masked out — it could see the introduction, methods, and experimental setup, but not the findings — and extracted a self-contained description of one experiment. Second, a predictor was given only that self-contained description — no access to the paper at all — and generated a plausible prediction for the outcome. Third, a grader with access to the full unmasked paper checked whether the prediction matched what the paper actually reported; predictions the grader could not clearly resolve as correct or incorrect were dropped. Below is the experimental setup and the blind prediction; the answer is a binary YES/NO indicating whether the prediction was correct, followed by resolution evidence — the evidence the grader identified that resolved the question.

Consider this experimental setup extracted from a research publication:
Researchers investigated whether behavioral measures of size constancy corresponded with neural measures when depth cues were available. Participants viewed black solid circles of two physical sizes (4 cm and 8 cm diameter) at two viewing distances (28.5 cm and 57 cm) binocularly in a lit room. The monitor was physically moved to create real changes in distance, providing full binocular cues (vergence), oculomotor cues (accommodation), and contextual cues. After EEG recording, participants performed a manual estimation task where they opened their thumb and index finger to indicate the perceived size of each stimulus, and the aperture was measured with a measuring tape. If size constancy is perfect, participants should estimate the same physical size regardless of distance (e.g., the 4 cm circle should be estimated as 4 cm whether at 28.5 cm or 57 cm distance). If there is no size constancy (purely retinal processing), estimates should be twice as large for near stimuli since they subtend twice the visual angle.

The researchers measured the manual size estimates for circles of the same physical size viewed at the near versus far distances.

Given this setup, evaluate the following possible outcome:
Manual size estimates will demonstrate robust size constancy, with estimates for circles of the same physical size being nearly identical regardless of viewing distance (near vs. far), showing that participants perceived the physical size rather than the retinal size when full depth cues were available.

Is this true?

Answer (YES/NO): YES